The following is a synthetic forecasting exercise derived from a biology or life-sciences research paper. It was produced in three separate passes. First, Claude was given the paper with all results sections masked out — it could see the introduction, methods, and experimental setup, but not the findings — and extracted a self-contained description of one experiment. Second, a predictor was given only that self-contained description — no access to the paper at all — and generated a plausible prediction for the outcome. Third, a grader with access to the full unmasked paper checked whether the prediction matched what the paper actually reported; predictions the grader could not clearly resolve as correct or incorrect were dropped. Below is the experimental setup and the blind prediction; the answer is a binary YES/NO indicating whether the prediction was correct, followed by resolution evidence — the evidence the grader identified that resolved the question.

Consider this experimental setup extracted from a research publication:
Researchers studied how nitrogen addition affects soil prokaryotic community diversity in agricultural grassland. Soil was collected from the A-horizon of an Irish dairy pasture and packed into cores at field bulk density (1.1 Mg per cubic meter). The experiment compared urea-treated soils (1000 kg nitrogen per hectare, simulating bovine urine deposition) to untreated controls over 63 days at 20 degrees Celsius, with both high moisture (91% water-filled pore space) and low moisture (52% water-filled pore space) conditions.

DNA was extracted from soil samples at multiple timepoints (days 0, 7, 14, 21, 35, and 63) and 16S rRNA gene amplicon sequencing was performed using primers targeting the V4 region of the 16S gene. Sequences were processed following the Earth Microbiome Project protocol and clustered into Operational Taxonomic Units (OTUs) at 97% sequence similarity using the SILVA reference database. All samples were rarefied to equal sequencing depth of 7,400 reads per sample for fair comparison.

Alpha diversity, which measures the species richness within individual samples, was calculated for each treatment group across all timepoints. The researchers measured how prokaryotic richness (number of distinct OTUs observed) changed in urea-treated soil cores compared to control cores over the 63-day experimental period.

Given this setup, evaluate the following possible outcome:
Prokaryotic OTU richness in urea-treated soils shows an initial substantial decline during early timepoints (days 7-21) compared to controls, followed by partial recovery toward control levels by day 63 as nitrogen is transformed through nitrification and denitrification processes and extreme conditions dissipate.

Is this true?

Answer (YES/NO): NO